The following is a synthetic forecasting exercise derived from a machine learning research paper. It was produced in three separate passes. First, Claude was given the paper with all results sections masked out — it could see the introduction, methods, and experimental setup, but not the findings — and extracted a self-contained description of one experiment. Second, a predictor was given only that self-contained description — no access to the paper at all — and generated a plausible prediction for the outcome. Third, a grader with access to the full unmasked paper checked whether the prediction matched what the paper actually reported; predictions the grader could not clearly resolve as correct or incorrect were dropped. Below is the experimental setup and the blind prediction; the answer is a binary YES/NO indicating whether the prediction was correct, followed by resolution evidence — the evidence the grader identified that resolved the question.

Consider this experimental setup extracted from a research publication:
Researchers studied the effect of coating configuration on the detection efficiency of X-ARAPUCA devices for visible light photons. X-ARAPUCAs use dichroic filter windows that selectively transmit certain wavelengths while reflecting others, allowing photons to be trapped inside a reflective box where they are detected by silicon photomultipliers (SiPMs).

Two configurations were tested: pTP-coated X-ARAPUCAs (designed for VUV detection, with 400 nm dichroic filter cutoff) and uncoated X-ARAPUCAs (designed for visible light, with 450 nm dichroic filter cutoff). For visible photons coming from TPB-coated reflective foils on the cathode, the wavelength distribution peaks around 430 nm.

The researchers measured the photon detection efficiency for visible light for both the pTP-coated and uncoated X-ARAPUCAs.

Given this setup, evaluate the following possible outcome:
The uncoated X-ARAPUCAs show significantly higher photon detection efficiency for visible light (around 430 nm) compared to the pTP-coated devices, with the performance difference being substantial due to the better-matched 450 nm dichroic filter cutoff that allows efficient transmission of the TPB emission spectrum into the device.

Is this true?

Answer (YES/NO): YES